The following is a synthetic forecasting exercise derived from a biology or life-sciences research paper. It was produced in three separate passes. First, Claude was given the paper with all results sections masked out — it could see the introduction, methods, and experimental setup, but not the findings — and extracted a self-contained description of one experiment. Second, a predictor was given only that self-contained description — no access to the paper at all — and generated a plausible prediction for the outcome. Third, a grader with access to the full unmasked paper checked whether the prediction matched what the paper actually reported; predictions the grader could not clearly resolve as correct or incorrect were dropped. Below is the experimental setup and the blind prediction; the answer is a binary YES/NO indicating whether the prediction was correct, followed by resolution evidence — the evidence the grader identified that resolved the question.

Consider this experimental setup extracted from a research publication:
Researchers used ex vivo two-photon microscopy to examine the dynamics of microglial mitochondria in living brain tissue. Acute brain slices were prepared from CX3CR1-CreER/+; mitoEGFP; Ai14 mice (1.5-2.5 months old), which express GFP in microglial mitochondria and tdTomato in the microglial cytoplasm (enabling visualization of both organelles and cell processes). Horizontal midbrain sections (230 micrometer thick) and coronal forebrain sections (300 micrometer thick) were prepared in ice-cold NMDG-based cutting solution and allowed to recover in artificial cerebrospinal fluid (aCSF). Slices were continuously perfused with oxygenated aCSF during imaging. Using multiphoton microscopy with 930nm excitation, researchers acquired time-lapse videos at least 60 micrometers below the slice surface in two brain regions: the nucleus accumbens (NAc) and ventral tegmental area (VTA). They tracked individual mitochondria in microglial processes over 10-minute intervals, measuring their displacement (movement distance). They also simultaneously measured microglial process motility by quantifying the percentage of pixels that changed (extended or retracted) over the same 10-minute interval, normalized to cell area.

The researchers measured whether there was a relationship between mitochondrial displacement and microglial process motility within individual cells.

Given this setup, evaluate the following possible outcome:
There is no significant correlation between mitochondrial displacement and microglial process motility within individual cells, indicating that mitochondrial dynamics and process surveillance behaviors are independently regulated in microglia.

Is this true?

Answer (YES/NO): YES